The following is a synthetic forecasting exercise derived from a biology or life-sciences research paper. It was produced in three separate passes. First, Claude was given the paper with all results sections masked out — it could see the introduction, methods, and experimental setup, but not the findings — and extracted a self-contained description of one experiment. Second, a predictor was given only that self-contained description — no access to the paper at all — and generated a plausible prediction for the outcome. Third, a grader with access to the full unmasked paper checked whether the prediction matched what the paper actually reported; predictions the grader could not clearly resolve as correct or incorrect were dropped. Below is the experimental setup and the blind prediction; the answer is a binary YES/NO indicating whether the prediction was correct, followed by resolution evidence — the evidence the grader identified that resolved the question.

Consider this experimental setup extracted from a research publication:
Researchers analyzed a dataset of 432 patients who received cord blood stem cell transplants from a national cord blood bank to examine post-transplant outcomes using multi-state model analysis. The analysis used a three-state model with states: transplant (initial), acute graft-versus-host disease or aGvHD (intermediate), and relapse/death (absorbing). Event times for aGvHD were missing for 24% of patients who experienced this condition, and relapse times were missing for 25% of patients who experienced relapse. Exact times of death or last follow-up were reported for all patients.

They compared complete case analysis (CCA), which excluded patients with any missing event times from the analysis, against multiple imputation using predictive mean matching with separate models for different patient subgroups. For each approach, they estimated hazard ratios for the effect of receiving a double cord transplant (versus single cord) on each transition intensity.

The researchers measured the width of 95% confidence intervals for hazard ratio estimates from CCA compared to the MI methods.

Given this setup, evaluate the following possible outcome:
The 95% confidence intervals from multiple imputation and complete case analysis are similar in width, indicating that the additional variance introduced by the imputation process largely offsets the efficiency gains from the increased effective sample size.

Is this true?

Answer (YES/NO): NO